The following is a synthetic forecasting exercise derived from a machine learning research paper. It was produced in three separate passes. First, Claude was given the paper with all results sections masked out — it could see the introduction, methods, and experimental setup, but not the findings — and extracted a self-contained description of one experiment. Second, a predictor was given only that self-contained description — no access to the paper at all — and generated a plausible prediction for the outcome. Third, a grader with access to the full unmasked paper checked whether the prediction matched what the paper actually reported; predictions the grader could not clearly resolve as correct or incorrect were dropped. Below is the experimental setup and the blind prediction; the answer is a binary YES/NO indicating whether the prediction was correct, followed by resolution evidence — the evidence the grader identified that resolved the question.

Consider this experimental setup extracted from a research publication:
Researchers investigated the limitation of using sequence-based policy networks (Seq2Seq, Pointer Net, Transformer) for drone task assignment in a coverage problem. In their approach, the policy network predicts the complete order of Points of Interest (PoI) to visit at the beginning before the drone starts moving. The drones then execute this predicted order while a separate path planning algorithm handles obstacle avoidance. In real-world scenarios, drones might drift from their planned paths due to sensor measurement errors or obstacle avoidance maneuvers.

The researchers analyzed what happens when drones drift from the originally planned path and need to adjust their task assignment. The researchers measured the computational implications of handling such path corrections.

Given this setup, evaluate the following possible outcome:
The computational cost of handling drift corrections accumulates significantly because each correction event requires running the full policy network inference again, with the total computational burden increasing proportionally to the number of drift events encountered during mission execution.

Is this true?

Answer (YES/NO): NO